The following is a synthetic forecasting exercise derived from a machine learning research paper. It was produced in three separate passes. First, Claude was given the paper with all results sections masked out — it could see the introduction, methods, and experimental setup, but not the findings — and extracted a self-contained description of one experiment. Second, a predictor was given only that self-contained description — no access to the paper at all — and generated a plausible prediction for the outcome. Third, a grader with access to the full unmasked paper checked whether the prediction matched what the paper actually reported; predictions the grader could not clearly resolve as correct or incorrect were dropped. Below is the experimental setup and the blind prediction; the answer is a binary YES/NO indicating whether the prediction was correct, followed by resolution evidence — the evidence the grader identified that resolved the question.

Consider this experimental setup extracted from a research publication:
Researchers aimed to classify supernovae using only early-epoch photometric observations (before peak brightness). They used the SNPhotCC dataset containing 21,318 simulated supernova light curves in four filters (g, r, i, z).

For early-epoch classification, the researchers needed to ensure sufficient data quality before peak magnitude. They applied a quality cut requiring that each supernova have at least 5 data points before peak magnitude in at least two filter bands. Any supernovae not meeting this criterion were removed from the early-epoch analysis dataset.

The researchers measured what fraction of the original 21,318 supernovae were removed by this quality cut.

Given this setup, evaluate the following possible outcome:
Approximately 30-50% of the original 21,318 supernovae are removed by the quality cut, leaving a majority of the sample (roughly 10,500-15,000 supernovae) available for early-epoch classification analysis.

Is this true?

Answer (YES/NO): NO